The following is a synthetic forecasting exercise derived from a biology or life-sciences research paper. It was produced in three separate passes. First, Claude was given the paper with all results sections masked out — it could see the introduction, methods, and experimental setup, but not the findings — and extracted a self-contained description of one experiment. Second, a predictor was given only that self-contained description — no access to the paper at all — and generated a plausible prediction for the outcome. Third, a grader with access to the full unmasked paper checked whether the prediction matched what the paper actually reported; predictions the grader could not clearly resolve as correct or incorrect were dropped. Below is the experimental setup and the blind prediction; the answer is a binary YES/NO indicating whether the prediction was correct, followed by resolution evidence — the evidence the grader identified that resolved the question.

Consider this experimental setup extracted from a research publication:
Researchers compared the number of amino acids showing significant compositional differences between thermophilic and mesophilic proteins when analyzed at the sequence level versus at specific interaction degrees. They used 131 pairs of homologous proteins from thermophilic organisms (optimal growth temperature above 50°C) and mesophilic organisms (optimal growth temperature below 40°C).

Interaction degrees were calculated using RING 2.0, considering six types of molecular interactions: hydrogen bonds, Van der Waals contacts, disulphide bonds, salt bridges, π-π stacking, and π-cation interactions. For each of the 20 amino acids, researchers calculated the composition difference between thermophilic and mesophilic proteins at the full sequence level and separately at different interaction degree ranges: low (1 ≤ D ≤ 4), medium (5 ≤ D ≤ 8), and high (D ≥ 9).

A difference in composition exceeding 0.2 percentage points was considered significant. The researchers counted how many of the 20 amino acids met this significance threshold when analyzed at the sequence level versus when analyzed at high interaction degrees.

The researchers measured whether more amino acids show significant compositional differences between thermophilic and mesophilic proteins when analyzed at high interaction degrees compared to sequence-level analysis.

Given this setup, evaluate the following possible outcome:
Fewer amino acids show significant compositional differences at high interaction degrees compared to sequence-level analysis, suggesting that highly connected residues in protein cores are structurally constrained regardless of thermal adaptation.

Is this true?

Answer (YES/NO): NO